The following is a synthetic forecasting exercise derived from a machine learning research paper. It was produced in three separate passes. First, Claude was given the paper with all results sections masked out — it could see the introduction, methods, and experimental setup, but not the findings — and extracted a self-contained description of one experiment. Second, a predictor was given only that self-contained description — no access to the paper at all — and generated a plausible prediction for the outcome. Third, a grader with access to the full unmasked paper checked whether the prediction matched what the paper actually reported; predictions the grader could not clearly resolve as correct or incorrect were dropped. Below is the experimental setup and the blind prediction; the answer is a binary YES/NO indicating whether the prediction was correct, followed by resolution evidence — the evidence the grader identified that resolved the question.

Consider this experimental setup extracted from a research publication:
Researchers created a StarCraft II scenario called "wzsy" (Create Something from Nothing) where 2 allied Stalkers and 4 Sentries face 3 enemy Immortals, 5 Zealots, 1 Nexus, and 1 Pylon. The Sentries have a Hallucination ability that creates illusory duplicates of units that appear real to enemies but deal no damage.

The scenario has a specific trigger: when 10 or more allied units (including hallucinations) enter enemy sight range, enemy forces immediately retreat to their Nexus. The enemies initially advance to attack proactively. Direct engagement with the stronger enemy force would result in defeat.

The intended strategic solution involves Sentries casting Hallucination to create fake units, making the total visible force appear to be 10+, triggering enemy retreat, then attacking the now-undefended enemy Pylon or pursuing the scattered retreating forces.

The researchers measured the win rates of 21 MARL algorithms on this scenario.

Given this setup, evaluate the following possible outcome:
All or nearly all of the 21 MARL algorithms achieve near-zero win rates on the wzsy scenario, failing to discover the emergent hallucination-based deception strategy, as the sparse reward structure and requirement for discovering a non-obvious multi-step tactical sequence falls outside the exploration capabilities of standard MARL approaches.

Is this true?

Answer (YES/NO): NO